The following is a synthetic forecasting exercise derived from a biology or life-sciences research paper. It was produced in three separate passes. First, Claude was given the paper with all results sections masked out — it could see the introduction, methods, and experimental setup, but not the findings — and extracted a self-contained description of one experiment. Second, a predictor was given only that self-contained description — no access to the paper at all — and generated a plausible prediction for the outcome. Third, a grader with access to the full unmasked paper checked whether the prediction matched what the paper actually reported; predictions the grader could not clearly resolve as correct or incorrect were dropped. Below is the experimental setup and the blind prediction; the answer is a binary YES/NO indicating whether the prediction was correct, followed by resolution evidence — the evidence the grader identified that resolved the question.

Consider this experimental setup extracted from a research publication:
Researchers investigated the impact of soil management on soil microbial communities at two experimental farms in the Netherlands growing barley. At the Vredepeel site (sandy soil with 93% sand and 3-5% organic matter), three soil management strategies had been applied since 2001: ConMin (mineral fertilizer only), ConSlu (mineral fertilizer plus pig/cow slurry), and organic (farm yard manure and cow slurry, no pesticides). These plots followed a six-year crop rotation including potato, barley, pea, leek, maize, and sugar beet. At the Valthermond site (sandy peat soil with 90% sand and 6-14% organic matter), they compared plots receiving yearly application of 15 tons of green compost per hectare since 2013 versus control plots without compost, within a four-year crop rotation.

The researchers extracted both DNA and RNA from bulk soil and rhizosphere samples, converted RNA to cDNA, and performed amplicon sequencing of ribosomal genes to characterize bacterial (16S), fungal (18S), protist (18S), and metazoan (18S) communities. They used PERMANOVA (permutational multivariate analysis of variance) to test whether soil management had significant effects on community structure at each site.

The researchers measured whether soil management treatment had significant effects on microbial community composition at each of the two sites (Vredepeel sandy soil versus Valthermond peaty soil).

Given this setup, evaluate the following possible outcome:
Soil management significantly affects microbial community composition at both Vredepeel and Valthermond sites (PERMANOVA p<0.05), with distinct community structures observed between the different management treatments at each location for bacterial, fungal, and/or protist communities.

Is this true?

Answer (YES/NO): NO